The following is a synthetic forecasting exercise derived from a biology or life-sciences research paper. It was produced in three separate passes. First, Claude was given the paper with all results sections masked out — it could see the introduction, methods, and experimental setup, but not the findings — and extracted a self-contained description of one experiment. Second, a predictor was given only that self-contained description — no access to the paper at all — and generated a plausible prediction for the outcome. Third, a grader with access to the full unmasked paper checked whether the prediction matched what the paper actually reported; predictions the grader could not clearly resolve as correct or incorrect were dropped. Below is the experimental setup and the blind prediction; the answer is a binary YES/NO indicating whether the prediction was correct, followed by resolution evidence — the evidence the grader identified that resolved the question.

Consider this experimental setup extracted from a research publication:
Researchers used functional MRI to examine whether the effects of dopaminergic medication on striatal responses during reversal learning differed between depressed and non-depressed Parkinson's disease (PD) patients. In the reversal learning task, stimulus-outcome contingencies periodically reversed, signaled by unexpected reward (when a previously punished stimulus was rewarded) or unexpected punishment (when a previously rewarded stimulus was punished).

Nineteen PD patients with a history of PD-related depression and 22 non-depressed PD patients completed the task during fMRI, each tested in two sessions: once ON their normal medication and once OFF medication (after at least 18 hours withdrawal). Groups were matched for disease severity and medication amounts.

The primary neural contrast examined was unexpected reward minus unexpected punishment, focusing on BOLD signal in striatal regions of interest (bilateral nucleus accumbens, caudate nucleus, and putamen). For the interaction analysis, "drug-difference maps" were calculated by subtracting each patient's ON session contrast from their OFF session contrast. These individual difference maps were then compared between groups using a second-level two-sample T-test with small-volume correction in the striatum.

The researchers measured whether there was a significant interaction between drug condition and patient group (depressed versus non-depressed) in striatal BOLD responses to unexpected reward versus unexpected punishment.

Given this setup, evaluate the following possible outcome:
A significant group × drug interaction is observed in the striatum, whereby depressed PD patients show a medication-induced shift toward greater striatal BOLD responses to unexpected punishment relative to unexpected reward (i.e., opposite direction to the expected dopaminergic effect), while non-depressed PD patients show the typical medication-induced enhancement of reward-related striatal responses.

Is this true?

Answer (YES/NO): NO